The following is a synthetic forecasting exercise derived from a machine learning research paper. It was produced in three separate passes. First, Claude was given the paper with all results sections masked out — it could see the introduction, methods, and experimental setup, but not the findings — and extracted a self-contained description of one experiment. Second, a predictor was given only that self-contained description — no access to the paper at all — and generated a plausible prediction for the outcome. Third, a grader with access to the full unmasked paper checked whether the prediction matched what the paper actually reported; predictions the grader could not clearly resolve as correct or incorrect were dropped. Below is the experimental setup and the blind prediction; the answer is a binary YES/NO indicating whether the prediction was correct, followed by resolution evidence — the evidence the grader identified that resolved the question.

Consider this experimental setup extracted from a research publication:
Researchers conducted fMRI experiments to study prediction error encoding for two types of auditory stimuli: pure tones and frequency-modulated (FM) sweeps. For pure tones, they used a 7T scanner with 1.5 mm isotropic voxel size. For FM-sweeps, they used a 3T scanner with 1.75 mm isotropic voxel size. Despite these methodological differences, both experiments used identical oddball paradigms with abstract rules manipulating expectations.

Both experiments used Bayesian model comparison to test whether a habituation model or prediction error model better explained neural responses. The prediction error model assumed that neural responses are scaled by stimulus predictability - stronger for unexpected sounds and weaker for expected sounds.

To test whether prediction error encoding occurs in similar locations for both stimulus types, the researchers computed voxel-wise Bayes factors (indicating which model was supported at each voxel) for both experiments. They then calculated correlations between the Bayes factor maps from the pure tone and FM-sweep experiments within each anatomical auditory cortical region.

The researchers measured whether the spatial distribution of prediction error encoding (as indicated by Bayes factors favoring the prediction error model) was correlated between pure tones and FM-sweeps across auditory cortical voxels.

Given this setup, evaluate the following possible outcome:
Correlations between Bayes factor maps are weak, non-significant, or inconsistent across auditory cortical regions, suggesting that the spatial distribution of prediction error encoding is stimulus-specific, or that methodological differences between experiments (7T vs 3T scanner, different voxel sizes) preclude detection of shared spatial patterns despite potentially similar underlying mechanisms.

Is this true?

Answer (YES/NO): NO